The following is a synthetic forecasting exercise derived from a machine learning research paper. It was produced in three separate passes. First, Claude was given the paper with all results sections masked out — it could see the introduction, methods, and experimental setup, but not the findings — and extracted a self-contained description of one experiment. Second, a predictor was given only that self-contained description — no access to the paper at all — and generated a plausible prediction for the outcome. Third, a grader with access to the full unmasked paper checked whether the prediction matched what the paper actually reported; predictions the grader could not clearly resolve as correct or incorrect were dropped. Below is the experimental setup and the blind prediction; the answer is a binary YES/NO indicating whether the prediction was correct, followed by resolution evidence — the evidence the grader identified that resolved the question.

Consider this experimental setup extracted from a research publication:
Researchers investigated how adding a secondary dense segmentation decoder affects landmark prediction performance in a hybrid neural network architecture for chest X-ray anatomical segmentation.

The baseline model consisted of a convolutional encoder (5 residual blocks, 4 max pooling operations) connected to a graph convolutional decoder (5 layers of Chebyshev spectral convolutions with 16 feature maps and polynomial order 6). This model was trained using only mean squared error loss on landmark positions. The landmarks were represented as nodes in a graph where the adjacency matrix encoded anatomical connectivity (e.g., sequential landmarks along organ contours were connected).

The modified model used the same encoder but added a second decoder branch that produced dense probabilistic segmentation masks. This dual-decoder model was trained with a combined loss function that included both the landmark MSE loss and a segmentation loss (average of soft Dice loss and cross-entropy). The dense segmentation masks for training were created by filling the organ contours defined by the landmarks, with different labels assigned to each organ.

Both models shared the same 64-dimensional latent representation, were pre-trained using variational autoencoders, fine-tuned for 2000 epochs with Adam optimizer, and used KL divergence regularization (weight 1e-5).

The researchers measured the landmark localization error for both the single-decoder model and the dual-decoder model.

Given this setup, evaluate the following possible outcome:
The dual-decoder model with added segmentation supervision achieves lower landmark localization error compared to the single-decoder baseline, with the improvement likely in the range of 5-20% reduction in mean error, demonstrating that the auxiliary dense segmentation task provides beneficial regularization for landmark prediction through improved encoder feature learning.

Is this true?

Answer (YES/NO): NO